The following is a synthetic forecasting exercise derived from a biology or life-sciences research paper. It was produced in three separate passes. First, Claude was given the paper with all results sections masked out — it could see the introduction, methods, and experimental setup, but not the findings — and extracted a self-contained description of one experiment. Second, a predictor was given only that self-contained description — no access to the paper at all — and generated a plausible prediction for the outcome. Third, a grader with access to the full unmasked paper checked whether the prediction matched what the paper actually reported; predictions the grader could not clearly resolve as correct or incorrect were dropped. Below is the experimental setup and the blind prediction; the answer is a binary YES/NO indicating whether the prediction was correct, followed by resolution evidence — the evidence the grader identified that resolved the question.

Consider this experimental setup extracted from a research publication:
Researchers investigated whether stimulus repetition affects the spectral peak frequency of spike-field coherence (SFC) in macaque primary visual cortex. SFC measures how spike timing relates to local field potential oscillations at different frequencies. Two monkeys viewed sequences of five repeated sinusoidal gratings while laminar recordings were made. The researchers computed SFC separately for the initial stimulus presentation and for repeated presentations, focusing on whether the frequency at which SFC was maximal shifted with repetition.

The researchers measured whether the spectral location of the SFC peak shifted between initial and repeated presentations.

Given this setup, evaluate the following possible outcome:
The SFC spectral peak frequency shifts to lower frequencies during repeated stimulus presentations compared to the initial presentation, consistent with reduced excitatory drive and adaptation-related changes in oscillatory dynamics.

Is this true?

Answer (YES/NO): NO